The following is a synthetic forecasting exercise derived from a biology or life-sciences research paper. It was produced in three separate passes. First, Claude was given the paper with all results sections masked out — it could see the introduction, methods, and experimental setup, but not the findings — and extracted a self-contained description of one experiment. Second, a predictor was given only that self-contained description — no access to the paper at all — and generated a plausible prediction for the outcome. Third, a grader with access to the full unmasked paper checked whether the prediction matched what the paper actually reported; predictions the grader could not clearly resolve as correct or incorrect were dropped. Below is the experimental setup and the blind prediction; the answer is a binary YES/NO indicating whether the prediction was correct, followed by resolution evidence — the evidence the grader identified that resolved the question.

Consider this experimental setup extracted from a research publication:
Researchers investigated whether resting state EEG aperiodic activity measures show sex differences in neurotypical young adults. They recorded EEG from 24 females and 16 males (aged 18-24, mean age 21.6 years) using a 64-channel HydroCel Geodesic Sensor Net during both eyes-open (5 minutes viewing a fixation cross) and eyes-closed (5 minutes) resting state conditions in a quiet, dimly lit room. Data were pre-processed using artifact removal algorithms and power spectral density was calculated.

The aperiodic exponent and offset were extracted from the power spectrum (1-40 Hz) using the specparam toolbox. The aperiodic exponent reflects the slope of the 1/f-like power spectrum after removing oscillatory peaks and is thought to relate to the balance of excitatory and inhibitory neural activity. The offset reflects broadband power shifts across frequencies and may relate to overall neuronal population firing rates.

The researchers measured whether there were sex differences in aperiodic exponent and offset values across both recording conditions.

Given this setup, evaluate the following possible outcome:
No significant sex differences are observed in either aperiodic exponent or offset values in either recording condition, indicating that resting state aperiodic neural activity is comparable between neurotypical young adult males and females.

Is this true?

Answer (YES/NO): NO